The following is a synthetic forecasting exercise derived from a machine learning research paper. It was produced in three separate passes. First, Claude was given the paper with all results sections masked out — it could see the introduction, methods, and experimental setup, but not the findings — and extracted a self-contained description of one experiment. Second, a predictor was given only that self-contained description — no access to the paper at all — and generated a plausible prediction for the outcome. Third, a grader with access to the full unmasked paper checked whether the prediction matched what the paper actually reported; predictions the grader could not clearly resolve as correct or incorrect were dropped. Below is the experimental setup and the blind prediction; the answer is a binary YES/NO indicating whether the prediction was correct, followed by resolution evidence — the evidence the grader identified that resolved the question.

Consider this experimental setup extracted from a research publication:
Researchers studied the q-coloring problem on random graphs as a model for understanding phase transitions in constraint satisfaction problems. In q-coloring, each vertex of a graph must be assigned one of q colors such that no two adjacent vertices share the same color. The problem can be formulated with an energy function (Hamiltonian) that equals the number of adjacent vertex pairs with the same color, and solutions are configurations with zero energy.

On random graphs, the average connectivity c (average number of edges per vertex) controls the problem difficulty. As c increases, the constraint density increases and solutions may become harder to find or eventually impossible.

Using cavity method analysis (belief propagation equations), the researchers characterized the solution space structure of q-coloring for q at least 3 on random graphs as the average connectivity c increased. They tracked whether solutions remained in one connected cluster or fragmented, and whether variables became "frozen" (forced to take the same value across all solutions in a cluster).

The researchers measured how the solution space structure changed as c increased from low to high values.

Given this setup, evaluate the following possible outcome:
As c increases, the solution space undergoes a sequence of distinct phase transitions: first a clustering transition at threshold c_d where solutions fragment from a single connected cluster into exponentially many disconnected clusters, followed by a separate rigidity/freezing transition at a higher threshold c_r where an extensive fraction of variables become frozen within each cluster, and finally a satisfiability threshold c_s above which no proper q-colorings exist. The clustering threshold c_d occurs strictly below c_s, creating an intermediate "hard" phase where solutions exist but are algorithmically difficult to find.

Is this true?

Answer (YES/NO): YES